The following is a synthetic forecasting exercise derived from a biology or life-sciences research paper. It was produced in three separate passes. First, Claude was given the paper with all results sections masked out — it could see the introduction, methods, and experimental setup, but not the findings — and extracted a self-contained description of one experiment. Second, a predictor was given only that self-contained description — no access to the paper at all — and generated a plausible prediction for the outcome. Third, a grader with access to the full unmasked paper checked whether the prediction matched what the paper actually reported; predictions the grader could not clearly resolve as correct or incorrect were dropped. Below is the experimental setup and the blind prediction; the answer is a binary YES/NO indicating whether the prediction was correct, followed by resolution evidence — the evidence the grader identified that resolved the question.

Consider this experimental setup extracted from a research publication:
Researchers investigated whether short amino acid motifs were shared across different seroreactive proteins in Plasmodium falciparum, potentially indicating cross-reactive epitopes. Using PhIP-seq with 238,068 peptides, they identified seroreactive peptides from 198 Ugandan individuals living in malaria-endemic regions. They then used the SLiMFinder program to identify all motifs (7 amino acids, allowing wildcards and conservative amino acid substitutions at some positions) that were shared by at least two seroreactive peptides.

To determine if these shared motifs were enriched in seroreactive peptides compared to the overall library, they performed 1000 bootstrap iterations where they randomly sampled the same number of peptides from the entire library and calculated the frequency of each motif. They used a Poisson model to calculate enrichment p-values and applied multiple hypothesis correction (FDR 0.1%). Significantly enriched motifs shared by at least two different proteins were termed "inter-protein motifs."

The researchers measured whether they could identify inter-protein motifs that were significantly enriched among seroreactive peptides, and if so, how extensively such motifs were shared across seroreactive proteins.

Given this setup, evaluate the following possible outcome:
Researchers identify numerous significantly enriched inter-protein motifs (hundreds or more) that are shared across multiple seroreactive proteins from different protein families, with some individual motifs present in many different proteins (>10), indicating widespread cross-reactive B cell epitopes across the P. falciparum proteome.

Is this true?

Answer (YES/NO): NO